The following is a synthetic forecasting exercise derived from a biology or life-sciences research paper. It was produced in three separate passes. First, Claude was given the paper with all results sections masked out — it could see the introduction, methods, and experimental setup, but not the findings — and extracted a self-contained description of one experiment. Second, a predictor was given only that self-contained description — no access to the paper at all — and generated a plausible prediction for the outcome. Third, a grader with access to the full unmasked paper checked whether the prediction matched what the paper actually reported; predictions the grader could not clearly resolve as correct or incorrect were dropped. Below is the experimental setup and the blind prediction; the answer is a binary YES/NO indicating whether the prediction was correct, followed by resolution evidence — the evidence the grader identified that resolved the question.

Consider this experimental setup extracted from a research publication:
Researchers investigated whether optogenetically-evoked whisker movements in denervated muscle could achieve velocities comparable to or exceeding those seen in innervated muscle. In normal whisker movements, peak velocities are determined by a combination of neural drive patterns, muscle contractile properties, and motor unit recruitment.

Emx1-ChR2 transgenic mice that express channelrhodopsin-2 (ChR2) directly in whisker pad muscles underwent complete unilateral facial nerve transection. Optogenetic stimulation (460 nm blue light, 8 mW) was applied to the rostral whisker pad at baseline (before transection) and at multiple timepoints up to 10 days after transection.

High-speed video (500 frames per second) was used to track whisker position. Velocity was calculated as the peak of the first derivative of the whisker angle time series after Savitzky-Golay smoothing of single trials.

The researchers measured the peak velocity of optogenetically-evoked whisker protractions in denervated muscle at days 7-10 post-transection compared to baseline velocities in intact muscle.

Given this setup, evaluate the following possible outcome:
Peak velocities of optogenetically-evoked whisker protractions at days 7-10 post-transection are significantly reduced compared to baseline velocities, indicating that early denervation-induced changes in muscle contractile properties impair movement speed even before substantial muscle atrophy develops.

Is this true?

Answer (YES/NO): NO